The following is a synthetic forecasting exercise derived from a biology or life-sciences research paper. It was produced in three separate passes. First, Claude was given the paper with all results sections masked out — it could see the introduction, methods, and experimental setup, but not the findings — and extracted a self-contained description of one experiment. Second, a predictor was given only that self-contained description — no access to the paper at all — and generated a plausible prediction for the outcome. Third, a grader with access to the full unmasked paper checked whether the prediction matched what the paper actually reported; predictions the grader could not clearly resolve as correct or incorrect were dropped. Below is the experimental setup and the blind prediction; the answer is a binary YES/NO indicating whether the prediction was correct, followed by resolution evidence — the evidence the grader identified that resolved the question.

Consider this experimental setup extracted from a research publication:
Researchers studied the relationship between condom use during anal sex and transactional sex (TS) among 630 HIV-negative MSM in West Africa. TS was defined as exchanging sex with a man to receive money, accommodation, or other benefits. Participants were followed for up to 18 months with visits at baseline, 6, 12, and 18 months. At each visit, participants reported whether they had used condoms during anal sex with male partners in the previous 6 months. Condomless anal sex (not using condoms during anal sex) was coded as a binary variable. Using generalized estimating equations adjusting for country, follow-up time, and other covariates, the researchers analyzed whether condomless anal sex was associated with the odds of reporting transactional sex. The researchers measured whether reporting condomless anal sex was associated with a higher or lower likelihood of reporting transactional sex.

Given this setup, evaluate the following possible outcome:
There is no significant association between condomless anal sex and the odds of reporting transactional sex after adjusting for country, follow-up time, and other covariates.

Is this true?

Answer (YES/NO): NO